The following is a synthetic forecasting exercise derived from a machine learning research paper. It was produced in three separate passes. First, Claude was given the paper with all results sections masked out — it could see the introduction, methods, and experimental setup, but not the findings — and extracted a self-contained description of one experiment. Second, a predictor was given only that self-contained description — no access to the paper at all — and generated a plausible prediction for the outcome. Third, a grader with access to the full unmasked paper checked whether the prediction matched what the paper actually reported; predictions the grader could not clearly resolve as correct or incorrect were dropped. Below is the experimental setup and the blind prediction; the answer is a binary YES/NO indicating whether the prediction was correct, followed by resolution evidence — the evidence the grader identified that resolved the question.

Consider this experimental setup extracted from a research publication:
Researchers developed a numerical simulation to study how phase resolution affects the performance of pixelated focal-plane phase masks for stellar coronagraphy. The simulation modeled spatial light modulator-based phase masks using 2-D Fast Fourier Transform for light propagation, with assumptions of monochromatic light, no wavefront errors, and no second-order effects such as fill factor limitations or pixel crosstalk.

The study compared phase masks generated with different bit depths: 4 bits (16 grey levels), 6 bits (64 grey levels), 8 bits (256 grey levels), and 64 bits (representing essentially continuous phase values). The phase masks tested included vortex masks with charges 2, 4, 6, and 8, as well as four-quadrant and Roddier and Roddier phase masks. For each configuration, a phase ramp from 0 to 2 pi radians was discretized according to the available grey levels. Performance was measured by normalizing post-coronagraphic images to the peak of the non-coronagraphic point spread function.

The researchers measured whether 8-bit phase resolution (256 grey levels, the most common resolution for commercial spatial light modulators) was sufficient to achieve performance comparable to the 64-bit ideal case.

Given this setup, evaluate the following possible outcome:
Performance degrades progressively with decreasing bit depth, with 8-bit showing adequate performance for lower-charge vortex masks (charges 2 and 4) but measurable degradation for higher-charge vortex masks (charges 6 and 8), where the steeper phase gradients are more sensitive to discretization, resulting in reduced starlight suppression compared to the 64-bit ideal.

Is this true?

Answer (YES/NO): NO